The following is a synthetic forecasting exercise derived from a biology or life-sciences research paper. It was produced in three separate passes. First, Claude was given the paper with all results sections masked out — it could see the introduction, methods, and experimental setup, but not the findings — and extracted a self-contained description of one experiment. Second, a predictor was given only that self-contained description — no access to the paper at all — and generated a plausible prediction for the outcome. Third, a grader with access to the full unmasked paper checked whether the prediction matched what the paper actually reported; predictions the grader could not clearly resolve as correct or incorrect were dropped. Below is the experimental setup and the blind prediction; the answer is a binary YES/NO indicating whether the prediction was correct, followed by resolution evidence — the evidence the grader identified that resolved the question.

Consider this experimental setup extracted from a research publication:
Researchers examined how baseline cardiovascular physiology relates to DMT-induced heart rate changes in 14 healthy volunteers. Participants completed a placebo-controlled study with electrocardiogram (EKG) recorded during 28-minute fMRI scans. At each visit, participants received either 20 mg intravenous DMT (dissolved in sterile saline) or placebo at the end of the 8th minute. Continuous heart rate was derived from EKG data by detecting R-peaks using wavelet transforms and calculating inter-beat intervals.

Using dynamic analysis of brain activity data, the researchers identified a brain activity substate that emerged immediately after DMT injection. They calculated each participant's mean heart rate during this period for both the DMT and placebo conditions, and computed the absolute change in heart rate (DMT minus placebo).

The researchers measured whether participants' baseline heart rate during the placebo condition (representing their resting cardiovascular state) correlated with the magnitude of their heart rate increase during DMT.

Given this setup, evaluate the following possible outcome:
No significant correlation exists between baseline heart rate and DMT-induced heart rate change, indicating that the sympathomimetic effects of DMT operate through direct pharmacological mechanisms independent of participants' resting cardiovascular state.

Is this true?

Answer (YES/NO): YES